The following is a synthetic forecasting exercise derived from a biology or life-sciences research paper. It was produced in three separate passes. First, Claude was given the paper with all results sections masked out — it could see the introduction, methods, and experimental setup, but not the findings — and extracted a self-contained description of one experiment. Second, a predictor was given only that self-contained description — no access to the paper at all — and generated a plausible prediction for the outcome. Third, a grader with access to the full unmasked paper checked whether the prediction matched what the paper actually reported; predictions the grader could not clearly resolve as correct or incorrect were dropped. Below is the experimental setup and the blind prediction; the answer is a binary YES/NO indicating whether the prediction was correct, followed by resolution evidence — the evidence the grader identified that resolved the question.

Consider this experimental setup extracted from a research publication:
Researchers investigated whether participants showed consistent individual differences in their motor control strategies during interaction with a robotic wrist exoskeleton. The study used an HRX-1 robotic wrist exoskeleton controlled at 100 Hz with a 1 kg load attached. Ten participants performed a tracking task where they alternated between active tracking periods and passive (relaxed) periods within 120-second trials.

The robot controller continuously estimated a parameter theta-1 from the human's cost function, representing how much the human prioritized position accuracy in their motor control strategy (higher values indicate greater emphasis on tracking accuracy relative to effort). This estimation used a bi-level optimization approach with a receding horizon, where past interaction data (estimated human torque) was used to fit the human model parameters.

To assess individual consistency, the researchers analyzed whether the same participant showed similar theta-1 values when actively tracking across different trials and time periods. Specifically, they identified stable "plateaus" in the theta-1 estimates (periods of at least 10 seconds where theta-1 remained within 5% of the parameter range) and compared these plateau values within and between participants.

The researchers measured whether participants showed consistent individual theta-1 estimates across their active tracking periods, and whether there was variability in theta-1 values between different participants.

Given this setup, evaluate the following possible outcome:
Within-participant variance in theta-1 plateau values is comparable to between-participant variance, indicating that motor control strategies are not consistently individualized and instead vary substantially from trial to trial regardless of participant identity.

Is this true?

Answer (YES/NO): NO